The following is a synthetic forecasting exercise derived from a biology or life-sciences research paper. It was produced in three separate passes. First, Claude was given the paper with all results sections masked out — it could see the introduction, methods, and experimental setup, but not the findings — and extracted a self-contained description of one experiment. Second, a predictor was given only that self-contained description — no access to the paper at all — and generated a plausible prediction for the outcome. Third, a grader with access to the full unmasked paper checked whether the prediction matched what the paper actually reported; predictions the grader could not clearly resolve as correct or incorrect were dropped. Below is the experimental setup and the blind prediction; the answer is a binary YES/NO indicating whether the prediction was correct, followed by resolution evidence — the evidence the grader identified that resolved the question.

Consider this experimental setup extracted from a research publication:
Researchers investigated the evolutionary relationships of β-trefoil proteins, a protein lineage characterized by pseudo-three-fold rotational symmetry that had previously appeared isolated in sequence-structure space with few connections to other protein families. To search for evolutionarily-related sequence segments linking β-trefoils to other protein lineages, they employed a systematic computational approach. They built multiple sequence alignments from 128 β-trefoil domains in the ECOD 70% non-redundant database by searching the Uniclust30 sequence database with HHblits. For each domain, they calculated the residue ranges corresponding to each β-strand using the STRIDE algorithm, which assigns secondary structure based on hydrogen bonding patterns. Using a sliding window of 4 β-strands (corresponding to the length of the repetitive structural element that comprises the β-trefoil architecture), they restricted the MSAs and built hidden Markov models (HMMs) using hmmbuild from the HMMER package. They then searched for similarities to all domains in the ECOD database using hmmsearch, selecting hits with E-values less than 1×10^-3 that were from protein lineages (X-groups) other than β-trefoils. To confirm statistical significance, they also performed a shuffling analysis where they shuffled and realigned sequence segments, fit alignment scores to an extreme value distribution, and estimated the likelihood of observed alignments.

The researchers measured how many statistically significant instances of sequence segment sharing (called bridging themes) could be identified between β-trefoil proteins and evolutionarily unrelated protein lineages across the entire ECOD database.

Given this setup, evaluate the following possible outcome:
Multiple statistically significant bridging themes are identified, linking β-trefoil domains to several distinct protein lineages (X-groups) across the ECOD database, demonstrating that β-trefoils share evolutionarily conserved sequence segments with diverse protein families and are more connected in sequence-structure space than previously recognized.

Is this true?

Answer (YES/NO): YES